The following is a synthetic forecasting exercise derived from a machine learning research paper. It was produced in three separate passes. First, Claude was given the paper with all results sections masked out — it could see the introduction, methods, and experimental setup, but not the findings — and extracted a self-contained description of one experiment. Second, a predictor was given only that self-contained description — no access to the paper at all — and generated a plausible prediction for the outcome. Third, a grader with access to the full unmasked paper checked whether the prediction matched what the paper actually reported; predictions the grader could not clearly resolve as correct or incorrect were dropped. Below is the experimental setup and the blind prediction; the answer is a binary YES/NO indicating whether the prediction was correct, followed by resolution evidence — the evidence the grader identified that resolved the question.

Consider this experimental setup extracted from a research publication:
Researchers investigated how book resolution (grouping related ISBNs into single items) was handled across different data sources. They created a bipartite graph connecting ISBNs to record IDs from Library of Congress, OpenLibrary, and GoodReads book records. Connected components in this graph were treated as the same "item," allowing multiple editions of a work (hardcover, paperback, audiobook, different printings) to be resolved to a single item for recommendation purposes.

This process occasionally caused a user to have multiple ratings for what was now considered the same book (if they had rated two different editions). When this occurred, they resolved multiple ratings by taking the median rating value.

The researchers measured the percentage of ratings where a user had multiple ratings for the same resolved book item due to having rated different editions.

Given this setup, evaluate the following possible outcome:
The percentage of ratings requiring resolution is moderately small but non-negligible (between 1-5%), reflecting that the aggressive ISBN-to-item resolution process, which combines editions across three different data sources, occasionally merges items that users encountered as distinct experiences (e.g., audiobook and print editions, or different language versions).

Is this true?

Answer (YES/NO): NO